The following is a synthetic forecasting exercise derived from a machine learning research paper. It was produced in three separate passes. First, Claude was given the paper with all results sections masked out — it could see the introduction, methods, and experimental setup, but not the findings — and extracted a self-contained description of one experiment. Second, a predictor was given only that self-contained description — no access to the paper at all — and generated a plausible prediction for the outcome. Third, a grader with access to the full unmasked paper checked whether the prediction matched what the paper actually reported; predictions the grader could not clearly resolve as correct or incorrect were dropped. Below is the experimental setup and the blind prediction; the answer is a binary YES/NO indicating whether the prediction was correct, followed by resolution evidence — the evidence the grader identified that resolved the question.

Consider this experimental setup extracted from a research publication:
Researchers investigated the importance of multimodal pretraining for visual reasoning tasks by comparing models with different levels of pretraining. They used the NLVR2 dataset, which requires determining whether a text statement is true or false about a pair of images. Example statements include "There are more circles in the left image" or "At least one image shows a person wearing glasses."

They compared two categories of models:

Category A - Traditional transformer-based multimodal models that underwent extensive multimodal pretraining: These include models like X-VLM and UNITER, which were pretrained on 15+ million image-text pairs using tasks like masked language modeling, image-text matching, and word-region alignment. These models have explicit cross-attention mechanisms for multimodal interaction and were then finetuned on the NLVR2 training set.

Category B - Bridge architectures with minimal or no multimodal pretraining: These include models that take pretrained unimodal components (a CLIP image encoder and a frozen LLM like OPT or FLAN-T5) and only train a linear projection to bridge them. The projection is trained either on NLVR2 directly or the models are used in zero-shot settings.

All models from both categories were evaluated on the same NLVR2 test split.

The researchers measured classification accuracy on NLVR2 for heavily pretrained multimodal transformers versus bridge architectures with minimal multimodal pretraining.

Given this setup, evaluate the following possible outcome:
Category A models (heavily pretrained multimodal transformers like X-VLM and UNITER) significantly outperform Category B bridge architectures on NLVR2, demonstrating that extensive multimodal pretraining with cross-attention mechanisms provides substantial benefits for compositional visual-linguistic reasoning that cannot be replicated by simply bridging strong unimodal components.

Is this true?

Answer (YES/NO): YES